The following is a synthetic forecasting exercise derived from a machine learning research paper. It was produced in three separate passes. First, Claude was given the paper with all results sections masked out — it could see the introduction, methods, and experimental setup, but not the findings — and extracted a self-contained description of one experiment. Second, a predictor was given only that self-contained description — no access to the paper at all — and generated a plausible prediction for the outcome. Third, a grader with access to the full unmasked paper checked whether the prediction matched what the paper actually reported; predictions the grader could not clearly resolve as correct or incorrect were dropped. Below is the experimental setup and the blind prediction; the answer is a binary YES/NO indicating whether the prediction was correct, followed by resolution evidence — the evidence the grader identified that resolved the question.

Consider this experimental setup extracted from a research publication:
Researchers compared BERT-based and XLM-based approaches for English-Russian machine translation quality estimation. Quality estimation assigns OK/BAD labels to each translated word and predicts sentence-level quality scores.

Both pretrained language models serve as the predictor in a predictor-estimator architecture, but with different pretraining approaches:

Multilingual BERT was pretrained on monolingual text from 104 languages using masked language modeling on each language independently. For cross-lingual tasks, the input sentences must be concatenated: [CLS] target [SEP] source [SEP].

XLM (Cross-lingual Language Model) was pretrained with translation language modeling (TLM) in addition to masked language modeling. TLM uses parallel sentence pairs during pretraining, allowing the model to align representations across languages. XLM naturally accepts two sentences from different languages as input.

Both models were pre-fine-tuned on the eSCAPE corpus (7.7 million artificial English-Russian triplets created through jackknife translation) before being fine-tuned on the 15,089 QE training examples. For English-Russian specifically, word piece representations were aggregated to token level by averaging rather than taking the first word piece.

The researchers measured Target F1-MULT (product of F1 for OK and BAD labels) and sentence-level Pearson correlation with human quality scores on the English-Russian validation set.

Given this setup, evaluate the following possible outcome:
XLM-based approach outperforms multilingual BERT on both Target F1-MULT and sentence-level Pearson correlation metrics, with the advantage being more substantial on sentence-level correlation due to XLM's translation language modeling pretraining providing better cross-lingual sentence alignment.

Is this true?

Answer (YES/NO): NO